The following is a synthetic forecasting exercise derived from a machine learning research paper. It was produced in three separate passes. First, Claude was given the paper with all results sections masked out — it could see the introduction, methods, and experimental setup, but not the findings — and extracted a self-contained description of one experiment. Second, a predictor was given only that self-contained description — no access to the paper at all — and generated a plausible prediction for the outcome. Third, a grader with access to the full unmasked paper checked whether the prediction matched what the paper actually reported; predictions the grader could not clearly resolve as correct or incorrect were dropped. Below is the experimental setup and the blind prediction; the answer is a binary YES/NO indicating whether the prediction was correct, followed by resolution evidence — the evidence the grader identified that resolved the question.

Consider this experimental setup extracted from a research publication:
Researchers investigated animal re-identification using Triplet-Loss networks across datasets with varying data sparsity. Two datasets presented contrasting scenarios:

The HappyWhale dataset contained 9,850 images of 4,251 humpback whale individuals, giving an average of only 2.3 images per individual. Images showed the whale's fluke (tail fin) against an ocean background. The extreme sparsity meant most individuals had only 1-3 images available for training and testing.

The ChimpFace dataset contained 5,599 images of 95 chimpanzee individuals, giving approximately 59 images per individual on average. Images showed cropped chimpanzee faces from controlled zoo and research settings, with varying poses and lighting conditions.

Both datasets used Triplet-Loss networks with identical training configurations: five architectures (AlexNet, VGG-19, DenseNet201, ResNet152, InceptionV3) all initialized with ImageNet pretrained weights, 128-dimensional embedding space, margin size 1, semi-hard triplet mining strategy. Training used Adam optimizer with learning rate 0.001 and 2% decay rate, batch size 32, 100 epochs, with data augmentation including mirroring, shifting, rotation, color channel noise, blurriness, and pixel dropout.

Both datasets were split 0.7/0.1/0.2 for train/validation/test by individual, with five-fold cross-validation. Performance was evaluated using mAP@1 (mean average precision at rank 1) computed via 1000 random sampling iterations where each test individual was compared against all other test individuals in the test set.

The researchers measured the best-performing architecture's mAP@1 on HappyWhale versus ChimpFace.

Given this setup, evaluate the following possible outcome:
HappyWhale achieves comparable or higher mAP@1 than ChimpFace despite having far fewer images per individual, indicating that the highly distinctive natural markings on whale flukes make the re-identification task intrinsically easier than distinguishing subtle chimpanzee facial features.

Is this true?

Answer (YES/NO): NO